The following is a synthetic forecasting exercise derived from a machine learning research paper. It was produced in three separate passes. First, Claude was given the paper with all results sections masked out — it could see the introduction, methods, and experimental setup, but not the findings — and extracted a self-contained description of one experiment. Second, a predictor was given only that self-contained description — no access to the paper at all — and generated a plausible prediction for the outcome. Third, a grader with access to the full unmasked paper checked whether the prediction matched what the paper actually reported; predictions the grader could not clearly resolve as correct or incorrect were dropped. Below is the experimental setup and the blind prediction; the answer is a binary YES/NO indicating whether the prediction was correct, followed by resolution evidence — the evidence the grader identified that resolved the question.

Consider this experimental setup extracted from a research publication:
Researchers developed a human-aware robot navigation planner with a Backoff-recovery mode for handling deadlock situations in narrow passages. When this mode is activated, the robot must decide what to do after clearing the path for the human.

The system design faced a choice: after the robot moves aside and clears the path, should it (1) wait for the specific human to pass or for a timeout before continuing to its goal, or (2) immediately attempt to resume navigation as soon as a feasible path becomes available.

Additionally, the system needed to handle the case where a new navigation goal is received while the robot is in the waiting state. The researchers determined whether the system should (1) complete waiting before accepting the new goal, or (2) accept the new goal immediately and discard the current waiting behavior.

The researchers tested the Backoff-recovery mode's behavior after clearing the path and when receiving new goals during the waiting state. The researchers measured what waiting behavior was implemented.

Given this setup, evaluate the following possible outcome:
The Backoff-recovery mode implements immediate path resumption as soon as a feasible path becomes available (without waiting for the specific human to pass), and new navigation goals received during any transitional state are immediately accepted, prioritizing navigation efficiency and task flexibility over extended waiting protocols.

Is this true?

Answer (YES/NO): NO